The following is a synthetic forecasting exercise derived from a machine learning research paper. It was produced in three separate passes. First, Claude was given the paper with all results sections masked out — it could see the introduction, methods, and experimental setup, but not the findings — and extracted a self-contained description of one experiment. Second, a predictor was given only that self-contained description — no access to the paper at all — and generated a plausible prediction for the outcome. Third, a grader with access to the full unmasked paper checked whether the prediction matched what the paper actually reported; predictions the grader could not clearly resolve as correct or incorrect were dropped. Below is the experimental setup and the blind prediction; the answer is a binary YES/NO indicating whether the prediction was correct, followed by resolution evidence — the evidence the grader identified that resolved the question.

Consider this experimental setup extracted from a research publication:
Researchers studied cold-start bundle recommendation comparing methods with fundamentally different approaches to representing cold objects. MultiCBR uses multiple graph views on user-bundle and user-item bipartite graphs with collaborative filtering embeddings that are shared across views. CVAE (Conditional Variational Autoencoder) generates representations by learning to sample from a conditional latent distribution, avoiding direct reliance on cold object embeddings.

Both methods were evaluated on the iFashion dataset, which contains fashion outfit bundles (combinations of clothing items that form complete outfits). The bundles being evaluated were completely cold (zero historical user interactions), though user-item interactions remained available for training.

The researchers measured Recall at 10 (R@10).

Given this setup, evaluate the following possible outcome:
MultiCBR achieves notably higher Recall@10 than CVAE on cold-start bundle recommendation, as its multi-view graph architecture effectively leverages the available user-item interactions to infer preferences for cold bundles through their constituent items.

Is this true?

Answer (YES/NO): YES